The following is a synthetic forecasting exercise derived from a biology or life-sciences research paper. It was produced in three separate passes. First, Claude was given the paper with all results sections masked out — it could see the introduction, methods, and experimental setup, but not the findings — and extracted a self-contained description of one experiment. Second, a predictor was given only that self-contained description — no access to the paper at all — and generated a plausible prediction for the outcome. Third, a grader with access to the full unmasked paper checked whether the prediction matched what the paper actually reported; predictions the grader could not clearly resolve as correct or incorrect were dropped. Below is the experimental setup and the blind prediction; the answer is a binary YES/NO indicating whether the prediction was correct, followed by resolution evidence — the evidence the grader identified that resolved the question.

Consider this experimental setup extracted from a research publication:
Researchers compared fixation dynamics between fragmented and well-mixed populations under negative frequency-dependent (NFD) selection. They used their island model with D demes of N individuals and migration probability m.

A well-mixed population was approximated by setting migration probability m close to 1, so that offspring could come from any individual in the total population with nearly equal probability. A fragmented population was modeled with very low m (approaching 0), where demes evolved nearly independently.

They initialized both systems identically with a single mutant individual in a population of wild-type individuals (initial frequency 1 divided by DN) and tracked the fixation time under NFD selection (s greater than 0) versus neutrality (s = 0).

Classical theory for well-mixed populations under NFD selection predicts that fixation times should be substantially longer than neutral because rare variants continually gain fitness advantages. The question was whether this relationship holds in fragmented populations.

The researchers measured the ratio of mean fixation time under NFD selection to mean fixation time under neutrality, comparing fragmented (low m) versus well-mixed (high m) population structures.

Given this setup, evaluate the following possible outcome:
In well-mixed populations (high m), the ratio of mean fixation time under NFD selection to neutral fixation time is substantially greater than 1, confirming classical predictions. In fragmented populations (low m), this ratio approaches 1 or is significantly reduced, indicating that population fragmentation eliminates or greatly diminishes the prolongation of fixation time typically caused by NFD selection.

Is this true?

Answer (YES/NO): NO